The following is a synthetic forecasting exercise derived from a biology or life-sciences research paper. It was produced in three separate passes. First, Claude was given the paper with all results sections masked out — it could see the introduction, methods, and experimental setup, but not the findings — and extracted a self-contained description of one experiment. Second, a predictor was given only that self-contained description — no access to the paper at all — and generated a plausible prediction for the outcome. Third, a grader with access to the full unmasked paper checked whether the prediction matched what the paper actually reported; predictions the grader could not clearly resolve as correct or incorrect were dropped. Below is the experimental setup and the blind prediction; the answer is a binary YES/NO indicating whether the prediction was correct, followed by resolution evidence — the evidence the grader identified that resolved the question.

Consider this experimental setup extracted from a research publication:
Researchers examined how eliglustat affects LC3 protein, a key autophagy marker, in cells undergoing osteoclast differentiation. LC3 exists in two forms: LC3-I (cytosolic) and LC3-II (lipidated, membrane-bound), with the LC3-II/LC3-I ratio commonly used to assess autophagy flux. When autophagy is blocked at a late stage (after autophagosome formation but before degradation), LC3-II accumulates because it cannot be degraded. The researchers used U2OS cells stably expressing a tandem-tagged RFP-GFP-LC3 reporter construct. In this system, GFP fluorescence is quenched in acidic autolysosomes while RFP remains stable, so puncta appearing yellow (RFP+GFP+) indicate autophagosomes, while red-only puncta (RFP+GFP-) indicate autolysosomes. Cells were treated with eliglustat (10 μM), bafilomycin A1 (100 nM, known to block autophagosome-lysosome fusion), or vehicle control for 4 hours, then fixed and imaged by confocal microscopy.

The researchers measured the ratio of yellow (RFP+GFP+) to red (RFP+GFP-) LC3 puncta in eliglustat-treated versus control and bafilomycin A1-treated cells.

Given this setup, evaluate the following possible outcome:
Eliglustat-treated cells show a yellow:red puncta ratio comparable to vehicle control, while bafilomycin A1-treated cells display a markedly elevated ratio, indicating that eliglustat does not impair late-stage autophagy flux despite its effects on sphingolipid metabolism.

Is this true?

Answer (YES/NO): NO